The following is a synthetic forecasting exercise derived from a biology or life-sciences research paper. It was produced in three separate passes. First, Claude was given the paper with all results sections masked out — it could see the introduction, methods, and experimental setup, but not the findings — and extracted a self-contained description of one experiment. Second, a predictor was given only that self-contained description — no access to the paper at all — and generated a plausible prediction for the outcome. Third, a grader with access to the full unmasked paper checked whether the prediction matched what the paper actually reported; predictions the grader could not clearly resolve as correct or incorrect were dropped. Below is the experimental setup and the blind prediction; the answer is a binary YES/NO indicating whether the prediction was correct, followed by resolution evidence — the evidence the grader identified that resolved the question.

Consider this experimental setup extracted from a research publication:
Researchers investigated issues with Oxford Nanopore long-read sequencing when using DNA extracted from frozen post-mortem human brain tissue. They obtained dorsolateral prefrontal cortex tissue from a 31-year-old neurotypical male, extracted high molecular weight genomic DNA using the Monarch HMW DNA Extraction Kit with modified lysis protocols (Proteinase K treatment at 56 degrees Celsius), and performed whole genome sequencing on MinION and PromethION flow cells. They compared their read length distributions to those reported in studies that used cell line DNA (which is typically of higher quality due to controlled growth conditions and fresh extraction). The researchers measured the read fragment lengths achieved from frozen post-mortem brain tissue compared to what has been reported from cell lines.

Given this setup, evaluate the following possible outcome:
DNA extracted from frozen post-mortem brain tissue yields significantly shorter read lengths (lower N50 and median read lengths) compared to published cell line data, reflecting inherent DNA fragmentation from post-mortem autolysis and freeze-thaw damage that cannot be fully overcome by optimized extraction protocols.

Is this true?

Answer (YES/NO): YES